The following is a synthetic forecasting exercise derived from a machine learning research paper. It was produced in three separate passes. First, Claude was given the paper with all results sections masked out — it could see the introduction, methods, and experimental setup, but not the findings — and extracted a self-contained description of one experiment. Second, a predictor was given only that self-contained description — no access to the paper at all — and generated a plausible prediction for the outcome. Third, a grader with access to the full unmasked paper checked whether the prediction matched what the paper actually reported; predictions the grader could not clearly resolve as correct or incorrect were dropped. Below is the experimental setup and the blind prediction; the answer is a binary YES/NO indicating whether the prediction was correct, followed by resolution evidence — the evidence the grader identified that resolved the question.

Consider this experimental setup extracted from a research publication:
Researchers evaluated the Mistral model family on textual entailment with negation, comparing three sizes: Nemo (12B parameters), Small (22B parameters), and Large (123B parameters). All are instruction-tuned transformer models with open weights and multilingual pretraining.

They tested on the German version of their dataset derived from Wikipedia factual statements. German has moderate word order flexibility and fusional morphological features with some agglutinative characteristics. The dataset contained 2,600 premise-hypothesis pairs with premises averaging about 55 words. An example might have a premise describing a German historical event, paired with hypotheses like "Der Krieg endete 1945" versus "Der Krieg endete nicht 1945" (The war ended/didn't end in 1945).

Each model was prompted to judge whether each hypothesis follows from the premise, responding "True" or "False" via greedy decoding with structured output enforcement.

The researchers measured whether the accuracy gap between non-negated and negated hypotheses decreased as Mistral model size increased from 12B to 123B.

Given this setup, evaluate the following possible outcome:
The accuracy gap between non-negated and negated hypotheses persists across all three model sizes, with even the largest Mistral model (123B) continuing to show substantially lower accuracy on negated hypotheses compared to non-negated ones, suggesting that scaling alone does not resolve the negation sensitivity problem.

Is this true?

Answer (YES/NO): NO